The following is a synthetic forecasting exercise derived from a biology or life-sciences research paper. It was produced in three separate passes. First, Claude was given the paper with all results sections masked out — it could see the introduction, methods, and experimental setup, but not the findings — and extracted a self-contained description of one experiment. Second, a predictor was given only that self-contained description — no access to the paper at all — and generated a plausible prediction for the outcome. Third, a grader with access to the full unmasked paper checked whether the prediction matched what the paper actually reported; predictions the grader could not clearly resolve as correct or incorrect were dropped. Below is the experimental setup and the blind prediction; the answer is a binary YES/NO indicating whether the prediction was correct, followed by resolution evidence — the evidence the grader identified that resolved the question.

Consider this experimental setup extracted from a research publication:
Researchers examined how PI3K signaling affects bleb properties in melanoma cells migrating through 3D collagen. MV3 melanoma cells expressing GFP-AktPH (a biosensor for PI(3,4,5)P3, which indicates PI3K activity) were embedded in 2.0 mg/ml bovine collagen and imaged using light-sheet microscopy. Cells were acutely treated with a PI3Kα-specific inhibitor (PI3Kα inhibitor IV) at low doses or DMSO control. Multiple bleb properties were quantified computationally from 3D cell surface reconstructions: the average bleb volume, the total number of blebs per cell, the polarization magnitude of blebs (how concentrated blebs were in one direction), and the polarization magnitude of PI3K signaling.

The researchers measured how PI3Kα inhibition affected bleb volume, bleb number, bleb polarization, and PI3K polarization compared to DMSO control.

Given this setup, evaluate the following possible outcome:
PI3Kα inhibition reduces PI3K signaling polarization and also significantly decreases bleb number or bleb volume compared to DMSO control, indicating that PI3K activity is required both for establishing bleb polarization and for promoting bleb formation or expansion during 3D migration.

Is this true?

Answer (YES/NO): NO